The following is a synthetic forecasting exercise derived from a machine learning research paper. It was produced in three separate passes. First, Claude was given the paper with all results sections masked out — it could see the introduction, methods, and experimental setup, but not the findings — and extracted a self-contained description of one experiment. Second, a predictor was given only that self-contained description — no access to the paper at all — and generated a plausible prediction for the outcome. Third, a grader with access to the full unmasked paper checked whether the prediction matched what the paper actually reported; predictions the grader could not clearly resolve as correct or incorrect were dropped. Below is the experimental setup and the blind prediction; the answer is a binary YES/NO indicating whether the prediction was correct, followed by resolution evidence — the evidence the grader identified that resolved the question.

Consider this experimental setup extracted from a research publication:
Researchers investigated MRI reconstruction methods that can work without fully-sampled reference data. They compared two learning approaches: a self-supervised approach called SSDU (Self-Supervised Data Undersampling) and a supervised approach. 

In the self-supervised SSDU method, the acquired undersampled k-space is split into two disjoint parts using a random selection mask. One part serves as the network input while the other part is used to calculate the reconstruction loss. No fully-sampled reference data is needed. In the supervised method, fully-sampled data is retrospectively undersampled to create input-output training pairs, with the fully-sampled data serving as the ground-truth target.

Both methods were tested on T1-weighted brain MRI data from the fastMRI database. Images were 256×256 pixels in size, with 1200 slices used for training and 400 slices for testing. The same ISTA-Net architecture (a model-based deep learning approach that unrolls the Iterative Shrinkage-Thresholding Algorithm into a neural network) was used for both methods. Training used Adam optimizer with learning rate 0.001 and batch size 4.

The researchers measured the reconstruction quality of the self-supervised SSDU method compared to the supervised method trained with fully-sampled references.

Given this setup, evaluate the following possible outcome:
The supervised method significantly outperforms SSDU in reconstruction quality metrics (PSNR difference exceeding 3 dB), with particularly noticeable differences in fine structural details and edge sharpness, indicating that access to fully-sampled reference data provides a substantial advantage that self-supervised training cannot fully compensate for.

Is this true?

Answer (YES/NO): NO